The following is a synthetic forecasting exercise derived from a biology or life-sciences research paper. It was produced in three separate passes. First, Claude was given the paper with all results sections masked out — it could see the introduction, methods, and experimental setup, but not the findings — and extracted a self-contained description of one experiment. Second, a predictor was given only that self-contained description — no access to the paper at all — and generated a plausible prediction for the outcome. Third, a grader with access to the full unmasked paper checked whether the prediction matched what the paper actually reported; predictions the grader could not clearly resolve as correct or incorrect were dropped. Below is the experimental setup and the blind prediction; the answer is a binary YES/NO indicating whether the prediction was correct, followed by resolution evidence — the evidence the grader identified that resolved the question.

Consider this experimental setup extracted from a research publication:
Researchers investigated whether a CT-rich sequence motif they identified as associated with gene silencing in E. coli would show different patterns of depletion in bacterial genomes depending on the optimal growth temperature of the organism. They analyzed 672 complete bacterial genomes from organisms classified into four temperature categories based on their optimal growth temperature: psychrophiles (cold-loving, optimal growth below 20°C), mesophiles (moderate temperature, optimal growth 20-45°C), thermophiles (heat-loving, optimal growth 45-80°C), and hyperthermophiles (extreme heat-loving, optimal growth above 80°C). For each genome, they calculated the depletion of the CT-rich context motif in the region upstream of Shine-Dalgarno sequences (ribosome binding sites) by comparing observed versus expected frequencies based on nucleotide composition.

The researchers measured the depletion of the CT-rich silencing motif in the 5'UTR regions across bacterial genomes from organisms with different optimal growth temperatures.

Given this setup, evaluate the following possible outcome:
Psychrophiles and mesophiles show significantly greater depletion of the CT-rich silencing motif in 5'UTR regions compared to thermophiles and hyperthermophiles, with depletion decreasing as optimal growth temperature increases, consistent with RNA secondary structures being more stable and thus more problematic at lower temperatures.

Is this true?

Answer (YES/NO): YES